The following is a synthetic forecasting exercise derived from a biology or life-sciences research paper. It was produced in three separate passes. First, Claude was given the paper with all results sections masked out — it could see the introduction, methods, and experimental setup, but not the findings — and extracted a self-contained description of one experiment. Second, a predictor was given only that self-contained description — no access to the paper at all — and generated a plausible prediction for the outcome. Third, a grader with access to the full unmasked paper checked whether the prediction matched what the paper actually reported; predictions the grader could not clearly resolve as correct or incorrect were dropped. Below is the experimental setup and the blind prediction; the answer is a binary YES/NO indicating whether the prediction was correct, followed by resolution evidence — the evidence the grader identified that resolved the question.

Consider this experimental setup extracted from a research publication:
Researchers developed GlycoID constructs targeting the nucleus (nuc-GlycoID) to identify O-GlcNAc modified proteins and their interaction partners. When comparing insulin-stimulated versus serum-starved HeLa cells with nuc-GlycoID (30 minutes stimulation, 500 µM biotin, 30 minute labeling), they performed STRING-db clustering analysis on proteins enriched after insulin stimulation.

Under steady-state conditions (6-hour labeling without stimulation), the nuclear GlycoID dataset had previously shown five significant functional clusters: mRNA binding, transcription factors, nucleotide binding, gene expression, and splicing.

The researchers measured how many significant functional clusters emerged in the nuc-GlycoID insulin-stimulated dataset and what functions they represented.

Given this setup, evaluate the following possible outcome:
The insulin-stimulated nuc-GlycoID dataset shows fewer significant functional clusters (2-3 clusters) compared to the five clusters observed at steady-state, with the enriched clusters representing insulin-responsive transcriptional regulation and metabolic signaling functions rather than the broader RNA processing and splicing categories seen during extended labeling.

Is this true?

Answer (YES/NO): NO